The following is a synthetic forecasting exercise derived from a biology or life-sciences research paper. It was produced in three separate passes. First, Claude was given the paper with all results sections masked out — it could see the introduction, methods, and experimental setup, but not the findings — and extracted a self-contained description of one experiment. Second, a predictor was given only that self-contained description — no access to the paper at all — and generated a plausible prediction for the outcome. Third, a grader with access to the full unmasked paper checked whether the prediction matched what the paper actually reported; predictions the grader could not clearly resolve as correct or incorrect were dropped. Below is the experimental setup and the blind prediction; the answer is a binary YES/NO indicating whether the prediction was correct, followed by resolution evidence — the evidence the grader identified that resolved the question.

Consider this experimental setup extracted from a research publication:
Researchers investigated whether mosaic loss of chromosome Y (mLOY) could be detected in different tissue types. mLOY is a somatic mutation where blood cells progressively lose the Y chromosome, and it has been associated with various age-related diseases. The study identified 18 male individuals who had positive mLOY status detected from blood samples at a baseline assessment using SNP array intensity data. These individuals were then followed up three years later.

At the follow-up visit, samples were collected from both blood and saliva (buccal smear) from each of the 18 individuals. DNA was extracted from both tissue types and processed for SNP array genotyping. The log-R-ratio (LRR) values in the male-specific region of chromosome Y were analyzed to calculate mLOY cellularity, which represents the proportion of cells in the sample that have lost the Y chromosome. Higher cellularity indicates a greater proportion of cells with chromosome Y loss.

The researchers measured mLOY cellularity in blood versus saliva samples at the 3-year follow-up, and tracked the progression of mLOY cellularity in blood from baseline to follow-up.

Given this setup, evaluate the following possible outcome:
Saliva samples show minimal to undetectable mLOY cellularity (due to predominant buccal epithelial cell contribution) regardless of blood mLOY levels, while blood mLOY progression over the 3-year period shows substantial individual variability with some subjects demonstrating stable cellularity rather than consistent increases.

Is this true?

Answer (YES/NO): NO